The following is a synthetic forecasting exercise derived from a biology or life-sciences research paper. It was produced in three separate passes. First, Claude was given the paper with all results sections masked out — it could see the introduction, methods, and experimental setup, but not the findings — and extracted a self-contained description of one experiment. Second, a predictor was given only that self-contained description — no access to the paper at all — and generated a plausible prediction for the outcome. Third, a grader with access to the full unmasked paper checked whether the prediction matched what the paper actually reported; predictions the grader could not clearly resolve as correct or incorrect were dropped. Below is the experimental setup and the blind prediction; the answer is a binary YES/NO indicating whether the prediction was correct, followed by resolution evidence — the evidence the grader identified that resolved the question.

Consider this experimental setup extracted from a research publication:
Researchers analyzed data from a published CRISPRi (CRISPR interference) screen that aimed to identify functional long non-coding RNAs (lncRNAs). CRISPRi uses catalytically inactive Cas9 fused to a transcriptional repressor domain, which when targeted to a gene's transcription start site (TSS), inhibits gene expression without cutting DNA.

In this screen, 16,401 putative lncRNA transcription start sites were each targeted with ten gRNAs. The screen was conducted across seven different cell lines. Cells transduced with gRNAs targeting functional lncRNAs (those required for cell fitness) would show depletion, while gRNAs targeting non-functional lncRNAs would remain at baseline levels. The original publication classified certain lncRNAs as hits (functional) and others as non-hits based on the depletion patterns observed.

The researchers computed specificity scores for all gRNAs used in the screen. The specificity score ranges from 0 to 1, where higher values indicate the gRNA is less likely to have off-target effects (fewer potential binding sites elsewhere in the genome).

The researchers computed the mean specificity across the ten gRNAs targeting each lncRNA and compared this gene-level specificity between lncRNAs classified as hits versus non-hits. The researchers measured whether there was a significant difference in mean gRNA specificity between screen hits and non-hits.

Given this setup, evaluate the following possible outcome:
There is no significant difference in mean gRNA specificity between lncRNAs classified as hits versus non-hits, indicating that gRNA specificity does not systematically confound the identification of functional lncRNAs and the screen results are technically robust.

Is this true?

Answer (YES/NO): NO